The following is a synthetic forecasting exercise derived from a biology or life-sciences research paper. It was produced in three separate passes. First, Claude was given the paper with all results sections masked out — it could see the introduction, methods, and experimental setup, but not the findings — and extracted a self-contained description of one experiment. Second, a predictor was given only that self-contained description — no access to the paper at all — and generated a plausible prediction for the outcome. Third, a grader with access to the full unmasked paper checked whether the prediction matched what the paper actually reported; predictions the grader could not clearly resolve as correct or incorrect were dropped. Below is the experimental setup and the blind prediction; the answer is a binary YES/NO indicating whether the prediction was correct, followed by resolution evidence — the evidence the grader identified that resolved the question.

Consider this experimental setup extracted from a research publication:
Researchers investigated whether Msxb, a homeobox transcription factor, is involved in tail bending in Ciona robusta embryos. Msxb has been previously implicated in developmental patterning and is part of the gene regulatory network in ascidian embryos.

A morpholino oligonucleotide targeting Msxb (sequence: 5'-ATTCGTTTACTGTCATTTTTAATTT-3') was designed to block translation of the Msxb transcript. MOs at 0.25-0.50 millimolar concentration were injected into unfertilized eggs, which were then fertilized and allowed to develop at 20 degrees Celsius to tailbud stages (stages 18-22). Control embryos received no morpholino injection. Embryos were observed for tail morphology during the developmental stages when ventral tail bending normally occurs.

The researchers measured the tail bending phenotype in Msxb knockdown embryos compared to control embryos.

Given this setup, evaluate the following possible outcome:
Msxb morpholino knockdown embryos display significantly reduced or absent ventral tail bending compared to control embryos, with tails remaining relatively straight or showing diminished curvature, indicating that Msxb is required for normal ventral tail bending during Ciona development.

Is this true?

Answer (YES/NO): NO